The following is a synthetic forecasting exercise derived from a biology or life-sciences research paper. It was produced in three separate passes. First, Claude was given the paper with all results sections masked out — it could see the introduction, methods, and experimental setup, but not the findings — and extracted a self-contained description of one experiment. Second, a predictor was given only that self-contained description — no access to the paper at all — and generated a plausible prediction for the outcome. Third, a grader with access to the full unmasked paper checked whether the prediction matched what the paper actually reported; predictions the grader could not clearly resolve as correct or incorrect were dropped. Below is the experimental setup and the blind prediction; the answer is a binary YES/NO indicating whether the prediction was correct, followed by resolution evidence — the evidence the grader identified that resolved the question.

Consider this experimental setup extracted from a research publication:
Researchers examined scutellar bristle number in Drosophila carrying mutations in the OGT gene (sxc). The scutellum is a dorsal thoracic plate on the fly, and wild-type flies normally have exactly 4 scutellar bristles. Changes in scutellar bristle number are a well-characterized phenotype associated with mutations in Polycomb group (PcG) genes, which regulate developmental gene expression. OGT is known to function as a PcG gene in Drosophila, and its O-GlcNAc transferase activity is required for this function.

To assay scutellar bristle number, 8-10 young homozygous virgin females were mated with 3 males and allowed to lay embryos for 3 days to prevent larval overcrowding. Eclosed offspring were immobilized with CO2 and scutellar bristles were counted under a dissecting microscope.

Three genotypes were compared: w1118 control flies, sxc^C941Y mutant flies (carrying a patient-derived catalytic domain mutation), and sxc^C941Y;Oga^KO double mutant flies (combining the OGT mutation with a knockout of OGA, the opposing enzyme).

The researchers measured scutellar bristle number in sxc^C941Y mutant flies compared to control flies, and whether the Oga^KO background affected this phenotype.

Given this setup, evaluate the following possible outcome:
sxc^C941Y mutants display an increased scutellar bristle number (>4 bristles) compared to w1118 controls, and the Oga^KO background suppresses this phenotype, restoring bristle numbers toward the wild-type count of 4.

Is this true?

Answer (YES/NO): NO